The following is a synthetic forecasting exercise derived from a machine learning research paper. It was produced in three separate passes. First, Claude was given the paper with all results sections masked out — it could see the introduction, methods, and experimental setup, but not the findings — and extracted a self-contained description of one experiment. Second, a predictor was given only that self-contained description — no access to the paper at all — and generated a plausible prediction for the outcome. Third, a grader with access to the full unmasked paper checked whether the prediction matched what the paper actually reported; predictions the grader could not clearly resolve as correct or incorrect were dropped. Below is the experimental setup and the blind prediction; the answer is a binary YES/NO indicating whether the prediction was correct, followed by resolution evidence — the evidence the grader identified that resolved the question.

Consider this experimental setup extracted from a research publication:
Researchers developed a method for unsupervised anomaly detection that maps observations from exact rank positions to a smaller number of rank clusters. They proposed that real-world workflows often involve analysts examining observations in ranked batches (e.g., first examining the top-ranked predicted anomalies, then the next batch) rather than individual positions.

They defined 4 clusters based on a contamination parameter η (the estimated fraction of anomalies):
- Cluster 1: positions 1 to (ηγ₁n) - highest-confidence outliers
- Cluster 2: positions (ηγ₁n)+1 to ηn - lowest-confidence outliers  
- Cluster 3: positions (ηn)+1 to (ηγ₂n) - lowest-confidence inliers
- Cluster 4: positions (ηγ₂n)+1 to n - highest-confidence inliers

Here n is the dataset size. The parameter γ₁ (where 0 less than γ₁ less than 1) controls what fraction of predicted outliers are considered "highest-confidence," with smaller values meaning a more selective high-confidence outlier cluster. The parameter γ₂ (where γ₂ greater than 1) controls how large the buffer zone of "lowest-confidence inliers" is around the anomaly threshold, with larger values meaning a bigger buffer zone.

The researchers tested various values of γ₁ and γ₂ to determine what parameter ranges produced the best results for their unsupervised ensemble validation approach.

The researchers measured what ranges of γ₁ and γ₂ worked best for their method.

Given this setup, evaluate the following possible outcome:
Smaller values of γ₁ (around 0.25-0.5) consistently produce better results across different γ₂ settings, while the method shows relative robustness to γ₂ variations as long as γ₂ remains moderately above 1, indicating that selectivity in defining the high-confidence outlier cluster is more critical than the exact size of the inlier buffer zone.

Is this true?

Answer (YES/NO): NO